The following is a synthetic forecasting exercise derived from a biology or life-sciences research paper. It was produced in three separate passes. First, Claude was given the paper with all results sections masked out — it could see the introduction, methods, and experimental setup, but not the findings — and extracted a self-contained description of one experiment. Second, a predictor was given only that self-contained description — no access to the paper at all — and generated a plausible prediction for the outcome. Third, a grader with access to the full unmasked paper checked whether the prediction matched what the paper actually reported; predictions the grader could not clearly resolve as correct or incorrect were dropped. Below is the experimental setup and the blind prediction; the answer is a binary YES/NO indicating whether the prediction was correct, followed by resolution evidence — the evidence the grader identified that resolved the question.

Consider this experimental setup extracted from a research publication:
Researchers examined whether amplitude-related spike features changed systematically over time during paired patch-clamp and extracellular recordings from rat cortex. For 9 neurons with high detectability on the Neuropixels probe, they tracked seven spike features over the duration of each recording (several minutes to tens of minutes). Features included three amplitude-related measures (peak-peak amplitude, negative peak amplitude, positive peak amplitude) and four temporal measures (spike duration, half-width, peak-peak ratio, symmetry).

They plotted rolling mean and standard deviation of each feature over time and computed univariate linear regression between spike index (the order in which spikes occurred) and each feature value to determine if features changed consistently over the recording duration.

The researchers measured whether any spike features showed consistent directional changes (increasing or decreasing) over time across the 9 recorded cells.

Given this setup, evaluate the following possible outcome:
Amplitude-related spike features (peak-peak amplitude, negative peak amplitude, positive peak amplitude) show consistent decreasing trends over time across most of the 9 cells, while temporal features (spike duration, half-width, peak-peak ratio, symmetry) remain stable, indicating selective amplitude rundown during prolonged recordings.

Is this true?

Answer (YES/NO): YES